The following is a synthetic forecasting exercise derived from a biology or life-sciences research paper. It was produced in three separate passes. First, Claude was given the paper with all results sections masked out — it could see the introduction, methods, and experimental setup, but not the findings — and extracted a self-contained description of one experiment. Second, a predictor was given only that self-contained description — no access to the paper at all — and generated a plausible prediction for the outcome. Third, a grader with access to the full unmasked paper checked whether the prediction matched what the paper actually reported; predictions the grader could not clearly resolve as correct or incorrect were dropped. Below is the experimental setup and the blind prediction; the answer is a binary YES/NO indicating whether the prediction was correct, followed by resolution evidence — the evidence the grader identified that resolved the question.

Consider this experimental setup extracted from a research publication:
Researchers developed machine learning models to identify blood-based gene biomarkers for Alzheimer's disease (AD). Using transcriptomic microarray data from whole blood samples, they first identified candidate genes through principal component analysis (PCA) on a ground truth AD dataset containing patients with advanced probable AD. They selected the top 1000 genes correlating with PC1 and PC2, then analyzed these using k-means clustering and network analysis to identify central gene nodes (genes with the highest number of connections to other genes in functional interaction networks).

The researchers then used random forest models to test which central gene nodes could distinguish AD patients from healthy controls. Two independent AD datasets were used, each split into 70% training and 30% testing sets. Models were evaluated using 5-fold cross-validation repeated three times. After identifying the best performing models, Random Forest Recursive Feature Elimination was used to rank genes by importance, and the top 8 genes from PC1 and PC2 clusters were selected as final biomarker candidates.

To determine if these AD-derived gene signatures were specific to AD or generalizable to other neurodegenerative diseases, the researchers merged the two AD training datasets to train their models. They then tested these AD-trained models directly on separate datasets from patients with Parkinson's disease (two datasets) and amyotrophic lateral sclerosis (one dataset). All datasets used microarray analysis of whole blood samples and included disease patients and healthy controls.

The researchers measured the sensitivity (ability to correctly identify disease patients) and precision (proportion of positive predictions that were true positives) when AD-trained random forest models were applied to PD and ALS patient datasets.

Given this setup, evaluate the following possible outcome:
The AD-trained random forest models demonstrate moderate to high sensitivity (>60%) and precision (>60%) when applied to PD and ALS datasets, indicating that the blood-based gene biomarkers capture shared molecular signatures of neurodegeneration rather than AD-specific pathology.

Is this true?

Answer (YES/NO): YES